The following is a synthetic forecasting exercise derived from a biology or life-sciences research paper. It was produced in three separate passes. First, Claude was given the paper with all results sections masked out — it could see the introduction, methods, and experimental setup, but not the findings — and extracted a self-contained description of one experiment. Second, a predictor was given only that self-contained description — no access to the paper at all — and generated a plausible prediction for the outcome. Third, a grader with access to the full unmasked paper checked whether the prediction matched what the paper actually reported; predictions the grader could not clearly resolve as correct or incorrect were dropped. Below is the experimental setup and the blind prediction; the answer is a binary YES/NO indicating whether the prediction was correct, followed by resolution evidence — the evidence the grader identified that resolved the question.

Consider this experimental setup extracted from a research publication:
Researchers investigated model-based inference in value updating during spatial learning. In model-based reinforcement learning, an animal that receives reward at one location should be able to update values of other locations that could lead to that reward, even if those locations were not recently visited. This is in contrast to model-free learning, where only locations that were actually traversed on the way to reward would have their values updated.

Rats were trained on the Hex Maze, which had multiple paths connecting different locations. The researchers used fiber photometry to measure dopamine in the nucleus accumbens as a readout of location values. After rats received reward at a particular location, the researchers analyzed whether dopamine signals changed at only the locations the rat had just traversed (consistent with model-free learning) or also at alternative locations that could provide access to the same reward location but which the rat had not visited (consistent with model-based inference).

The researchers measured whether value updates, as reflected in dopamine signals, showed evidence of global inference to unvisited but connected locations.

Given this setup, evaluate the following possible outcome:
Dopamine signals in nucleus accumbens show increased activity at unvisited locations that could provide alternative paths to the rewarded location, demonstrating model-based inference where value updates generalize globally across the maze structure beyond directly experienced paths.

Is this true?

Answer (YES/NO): YES